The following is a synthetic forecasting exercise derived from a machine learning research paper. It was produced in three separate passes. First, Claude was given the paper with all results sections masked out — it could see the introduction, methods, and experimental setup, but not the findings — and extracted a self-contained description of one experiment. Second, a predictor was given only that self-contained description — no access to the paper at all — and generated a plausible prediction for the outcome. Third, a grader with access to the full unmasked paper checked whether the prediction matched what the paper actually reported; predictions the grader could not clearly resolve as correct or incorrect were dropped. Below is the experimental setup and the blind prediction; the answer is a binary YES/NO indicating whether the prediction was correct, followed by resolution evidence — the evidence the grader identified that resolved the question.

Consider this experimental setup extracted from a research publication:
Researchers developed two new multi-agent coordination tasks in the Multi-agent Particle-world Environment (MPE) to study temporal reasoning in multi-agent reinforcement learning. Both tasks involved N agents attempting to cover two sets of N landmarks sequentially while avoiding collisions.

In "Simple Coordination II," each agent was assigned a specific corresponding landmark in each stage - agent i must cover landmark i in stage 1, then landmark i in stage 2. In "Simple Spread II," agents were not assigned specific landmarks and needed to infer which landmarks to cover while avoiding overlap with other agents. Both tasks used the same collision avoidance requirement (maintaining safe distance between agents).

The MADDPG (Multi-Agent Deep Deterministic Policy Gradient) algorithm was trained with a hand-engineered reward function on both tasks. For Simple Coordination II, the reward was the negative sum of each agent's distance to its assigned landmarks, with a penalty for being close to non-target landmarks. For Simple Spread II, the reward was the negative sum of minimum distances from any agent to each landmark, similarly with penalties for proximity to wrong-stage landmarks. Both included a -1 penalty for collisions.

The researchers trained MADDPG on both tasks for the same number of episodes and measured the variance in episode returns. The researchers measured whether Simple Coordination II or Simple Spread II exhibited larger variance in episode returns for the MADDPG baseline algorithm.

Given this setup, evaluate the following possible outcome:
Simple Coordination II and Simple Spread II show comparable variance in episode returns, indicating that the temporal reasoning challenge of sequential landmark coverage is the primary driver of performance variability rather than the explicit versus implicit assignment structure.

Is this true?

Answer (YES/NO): NO